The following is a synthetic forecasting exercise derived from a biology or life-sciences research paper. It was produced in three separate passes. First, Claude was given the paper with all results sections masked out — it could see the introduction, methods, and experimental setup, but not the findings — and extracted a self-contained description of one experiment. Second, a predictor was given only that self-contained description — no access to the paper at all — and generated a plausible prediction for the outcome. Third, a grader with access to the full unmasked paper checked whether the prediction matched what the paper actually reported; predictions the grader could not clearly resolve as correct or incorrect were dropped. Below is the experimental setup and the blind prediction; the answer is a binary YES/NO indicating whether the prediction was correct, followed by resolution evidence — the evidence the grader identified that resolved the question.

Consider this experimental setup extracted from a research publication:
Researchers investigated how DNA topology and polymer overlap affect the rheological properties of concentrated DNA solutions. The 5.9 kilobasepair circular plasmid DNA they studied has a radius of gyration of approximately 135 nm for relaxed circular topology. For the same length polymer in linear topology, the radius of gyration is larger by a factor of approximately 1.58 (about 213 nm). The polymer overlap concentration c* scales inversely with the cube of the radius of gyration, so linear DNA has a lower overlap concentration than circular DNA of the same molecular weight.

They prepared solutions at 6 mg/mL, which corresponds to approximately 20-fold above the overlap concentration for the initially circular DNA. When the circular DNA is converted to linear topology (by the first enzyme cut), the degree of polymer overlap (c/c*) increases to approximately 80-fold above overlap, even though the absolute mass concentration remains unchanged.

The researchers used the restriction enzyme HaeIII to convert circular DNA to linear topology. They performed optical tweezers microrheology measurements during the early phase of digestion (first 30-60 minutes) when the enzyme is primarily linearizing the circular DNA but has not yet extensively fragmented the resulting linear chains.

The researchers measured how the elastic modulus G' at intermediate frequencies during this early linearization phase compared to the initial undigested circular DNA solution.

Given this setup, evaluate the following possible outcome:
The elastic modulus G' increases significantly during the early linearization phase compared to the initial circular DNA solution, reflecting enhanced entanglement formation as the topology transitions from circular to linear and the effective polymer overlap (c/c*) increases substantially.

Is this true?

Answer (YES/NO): YES